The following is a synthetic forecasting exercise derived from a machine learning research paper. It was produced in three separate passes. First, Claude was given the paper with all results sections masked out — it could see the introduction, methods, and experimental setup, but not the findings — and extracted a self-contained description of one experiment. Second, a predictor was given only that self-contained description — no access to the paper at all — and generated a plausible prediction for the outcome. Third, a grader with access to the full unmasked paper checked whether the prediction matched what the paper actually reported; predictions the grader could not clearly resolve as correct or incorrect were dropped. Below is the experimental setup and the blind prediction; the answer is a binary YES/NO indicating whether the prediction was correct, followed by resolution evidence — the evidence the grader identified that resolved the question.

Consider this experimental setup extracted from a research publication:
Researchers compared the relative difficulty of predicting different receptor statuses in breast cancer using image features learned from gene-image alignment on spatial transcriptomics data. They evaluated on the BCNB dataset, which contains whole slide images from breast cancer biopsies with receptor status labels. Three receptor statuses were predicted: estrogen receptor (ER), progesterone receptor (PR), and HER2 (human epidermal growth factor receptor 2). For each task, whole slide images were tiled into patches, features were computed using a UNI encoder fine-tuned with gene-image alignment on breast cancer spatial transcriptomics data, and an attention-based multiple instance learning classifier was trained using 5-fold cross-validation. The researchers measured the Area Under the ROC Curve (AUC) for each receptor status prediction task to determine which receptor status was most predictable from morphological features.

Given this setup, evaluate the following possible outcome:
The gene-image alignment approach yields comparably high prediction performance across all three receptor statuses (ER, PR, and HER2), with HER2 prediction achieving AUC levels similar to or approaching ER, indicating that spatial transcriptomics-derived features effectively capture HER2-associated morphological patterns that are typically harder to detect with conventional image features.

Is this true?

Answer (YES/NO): NO